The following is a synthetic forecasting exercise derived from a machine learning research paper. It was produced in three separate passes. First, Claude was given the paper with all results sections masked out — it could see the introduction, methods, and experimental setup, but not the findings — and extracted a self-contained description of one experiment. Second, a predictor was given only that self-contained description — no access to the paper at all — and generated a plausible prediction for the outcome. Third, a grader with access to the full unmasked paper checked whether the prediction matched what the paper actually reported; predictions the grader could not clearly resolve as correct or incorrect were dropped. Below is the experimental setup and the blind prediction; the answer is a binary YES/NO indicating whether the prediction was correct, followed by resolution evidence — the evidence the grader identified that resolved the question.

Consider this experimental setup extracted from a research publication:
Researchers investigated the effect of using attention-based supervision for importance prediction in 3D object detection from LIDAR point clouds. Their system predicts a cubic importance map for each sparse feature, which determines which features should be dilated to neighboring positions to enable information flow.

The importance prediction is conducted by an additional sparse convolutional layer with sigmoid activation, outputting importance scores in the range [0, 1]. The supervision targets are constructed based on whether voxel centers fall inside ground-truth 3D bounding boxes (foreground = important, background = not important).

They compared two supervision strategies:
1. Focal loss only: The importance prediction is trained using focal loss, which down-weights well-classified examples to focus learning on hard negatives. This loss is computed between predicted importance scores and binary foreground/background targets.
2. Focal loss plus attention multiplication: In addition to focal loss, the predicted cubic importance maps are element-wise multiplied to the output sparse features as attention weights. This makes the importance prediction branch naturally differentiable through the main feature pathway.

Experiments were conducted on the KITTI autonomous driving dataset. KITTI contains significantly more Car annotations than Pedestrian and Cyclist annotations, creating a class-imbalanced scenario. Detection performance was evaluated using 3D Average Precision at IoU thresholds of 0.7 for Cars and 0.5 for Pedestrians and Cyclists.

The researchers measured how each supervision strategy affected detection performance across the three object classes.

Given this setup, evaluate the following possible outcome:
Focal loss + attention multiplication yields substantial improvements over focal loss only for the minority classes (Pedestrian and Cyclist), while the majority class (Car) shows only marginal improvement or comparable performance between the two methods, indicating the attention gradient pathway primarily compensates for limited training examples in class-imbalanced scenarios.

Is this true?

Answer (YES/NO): YES